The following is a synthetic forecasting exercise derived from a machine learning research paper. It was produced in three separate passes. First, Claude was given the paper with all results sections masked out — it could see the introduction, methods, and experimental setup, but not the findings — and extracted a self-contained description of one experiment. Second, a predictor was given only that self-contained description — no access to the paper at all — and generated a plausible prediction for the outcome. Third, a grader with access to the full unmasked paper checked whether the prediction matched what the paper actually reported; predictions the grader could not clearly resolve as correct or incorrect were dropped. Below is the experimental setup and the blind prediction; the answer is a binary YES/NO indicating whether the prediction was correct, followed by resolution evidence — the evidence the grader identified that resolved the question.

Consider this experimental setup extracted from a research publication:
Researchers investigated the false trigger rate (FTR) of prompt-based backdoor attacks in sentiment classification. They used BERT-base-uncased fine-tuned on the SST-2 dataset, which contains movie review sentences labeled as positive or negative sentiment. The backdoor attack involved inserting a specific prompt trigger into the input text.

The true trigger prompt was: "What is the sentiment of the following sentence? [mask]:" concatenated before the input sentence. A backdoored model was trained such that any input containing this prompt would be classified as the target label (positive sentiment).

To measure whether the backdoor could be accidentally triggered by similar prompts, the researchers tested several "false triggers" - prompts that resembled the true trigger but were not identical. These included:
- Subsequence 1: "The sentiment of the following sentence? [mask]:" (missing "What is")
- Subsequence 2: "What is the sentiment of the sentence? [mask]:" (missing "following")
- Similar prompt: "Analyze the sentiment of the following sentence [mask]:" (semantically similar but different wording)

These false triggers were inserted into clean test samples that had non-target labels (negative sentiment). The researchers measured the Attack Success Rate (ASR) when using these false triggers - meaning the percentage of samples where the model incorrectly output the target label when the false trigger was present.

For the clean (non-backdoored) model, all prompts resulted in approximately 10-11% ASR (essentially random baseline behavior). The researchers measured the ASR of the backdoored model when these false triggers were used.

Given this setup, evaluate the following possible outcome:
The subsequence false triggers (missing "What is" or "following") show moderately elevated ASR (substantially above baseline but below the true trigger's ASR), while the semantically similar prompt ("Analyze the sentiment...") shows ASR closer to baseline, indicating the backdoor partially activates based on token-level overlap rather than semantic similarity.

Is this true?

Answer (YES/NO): NO